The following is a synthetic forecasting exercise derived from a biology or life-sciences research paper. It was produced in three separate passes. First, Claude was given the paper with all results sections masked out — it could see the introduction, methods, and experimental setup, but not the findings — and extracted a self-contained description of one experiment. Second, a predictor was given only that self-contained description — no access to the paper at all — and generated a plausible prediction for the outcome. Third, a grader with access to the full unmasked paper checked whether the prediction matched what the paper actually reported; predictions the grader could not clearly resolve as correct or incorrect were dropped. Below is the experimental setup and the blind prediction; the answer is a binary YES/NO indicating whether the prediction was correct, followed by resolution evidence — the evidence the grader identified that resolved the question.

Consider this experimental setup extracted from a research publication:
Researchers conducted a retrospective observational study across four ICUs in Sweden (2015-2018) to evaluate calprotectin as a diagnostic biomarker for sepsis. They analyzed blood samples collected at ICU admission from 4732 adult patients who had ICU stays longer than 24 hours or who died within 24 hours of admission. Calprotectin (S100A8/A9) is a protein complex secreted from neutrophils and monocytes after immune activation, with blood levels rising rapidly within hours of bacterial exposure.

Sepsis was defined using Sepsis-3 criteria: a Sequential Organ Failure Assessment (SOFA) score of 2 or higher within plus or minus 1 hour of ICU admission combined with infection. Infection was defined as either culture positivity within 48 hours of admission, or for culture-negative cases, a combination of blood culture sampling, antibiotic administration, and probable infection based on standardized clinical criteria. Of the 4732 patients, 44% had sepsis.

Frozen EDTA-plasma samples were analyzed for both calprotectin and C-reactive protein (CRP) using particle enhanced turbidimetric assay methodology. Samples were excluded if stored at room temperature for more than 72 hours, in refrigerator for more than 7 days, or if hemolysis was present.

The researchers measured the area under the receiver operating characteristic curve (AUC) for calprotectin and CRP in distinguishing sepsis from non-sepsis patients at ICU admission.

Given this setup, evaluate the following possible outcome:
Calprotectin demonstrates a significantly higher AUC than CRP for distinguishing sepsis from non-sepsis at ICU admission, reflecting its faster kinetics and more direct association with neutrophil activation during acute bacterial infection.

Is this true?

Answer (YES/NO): NO